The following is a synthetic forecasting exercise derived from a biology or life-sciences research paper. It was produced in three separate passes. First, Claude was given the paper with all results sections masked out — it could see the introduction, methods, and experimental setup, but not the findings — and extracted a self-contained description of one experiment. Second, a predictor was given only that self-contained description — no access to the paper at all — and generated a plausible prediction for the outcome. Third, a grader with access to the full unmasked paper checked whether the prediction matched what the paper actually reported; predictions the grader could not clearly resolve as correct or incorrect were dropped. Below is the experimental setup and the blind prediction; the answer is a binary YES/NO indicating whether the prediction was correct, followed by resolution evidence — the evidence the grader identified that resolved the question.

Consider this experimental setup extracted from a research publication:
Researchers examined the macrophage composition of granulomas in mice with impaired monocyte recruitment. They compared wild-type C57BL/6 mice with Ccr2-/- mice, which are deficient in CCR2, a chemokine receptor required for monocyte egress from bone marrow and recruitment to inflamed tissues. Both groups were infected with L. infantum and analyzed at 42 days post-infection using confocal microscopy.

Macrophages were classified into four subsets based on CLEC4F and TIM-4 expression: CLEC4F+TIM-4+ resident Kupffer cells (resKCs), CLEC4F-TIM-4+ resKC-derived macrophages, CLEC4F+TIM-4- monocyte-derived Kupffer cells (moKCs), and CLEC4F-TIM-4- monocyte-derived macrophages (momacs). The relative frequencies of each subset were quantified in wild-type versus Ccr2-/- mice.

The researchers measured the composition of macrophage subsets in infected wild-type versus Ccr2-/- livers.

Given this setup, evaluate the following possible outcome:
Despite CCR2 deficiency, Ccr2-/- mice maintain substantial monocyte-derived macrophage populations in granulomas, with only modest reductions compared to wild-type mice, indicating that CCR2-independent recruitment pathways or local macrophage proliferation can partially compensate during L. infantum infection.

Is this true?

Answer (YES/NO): NO